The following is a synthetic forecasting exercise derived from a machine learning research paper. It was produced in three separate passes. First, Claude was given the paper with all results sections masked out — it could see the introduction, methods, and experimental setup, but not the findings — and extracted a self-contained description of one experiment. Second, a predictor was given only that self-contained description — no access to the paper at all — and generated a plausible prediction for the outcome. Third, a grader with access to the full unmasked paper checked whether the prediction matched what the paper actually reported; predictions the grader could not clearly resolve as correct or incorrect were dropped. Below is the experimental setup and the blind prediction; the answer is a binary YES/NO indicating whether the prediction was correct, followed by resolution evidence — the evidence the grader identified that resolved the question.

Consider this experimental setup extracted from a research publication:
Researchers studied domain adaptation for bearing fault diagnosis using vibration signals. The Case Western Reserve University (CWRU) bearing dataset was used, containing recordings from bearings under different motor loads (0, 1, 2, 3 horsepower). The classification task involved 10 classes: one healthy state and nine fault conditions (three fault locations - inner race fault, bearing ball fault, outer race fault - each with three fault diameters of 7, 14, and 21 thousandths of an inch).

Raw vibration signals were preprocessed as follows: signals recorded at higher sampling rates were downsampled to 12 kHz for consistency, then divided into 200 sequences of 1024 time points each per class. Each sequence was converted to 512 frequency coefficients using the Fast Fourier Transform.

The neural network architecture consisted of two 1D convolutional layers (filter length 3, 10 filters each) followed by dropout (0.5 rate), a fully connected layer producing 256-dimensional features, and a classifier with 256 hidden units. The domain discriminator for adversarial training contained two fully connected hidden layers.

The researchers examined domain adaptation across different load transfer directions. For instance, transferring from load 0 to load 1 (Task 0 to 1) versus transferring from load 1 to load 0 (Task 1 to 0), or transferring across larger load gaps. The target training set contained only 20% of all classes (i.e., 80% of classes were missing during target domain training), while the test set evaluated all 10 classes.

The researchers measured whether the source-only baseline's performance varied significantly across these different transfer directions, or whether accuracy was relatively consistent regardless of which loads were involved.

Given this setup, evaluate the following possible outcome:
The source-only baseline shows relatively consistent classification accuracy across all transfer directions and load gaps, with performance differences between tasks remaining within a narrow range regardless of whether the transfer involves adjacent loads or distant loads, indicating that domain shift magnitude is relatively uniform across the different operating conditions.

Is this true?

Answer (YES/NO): NO